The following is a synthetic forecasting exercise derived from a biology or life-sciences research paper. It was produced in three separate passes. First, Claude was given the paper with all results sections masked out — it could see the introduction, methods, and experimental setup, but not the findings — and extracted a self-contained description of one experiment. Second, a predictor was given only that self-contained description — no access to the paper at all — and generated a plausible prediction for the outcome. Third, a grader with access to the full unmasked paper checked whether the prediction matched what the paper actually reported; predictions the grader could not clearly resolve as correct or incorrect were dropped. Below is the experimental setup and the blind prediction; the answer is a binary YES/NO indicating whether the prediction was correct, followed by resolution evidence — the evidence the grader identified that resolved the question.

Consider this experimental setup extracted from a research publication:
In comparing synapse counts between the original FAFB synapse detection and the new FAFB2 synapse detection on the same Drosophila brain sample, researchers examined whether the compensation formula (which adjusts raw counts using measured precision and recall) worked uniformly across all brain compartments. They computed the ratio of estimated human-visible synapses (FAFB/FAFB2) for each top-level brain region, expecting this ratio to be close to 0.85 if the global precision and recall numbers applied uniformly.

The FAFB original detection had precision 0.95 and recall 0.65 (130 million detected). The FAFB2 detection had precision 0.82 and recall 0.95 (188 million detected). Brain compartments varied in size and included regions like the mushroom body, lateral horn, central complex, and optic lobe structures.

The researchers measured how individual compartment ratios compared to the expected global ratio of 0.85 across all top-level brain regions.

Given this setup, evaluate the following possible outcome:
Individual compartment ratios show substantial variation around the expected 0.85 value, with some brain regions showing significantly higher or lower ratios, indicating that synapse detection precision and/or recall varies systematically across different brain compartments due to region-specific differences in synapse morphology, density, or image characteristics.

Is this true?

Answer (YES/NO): NO